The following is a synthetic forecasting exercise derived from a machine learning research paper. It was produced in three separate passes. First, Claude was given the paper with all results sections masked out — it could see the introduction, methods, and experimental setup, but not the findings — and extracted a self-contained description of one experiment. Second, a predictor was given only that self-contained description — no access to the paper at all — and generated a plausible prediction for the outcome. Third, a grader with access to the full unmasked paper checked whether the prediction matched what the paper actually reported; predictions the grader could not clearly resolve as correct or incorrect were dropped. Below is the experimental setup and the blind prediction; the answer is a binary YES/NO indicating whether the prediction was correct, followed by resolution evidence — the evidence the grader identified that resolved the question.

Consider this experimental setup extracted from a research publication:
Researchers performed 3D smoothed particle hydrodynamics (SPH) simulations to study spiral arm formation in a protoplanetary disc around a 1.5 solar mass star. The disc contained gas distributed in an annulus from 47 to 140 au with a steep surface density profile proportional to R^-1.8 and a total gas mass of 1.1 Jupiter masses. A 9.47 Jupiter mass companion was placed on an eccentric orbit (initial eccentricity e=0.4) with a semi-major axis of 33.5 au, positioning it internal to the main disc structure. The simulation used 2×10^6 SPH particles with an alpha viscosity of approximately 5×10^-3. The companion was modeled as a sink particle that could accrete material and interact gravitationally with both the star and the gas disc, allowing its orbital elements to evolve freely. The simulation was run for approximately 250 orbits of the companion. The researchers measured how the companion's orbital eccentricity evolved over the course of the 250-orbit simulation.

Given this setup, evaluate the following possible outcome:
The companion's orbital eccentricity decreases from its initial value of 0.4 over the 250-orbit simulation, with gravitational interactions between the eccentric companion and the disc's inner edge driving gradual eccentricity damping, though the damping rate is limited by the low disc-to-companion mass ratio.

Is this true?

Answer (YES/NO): NO